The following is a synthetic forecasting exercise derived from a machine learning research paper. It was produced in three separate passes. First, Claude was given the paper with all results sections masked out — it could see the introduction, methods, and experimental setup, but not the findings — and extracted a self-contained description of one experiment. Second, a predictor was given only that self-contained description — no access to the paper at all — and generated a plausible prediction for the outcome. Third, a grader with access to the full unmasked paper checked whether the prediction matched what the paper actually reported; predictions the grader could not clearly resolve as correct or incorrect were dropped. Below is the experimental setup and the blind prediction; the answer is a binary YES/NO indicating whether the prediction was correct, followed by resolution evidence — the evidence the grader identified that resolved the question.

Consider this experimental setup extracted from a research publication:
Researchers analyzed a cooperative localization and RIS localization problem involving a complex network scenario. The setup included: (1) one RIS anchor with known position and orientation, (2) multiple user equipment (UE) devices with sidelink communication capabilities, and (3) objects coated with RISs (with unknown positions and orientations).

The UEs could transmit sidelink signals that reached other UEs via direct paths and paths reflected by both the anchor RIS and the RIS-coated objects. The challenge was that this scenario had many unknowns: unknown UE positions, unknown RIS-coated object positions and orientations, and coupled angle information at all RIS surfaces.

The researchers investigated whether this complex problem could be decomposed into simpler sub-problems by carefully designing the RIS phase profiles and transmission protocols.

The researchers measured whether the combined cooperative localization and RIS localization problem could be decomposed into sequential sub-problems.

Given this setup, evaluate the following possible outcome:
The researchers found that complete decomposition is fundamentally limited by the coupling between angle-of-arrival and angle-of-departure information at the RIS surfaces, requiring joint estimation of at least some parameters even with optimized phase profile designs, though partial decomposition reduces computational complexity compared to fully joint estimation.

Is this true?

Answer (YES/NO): NO